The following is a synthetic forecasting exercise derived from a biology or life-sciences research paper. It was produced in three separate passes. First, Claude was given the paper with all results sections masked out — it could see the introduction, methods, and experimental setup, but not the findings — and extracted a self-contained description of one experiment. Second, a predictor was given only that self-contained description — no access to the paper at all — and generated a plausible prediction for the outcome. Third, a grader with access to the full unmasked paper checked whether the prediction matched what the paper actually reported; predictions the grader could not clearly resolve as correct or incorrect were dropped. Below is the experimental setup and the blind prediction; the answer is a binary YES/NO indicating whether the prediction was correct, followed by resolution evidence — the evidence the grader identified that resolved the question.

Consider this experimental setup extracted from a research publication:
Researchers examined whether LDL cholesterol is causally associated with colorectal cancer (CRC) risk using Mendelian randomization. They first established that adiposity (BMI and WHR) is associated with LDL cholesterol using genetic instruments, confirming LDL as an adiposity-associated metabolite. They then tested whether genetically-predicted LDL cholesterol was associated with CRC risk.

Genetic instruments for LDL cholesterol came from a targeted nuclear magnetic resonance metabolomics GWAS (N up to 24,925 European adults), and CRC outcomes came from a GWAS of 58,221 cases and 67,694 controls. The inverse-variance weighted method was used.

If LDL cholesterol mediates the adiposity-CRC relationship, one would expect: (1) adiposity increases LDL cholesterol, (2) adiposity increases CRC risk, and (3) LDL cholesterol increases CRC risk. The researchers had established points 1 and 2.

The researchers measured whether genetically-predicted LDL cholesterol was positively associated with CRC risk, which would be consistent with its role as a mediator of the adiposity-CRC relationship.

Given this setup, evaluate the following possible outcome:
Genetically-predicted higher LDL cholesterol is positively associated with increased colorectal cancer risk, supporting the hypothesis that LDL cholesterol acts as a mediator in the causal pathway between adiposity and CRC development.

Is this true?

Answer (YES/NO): NO